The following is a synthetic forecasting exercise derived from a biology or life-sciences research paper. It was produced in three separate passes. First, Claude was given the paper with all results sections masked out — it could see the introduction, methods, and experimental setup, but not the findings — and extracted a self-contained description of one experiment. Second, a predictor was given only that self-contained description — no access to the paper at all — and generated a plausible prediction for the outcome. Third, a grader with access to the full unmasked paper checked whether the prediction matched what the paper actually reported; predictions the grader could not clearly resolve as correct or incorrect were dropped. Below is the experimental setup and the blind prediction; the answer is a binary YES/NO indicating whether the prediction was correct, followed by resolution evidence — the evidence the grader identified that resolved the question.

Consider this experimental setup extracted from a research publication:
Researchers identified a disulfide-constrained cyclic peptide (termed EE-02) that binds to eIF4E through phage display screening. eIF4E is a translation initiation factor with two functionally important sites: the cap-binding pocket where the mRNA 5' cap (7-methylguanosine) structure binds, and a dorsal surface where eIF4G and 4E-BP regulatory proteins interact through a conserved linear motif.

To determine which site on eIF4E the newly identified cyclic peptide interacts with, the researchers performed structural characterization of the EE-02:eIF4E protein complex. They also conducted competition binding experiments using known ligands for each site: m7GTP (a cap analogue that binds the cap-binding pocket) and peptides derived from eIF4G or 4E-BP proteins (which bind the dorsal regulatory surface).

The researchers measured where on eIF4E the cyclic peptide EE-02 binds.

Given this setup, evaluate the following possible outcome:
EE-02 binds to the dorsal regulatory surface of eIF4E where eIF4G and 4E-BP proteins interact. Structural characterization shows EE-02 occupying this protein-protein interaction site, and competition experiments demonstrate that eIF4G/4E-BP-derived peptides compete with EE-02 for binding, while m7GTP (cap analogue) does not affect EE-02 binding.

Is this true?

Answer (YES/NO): NO